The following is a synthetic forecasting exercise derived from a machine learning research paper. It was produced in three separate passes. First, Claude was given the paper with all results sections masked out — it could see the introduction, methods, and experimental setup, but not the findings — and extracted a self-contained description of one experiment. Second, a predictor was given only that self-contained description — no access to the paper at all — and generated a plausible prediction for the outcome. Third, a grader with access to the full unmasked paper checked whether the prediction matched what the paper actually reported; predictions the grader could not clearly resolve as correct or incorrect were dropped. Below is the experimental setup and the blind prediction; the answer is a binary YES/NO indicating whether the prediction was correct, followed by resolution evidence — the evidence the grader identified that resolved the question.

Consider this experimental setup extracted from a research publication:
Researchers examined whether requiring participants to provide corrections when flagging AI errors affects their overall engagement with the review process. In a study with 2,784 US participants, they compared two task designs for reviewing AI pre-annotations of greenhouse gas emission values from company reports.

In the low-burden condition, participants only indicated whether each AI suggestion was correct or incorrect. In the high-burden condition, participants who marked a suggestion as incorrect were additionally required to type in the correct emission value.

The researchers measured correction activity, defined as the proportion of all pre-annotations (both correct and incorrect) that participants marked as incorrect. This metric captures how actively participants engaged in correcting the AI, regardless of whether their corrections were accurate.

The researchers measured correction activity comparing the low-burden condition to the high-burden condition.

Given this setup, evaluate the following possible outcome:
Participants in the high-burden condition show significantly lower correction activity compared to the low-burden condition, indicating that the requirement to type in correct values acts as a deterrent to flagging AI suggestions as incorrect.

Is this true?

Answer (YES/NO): YES